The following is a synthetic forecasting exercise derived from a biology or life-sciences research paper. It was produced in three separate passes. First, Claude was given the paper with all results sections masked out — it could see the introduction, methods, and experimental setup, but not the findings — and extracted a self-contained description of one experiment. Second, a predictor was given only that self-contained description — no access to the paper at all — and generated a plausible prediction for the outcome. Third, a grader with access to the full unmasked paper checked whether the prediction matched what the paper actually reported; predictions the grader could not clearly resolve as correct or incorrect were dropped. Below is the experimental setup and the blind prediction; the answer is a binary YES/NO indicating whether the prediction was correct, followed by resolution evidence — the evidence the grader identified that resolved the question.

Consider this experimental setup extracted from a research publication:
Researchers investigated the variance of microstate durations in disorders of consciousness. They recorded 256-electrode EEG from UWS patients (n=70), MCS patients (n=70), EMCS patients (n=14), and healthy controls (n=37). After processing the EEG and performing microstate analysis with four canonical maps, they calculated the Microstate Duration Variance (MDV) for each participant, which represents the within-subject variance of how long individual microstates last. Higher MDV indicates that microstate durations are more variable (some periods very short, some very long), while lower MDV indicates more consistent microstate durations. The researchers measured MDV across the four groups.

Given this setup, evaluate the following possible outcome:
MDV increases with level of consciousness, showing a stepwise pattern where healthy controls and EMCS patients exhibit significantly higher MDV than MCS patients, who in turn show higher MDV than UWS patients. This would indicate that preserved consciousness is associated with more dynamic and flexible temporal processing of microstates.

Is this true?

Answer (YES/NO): NO